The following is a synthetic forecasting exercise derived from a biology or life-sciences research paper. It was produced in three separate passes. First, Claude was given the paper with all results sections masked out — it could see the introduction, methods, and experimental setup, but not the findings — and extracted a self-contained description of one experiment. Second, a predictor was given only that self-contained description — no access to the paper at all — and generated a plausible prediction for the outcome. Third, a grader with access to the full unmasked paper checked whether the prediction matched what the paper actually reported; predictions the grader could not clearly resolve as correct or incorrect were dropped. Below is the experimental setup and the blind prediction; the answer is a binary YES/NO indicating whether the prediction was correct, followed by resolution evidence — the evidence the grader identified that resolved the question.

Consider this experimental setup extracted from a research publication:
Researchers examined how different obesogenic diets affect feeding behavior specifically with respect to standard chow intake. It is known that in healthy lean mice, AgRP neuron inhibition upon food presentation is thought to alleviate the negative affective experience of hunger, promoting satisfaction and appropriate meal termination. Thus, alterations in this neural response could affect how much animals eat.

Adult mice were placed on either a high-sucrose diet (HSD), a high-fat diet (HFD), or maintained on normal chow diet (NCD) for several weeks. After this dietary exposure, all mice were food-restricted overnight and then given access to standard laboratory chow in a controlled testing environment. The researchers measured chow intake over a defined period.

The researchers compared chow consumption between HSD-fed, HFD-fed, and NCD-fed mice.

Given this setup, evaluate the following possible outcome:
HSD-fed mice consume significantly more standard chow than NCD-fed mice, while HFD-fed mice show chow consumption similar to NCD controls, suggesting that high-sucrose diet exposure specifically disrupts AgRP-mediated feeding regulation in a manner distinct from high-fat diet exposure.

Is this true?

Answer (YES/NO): NO